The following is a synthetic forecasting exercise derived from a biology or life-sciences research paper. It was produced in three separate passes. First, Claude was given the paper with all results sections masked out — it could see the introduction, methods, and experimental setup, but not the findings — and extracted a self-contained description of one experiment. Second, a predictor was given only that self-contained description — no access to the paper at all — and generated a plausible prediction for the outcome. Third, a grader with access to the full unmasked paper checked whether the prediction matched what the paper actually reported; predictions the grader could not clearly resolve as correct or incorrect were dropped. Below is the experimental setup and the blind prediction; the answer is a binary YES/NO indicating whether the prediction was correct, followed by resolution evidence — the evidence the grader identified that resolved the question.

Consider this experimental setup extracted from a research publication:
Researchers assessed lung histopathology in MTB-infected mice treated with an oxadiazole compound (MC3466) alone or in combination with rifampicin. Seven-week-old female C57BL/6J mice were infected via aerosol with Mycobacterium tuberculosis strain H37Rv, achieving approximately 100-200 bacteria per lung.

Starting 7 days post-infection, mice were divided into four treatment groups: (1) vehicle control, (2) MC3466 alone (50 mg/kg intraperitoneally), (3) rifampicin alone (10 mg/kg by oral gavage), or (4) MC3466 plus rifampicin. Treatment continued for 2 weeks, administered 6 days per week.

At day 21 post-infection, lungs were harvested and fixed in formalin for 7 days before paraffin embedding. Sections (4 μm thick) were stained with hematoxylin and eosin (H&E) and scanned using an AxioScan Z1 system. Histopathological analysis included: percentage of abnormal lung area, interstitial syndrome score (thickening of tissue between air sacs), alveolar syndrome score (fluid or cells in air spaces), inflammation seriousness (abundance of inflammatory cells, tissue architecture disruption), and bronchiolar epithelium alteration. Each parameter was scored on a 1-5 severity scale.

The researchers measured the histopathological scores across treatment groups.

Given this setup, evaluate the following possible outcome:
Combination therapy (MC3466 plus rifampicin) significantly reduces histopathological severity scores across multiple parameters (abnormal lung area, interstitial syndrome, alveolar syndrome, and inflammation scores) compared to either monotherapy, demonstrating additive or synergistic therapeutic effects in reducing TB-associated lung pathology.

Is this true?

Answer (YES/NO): YES